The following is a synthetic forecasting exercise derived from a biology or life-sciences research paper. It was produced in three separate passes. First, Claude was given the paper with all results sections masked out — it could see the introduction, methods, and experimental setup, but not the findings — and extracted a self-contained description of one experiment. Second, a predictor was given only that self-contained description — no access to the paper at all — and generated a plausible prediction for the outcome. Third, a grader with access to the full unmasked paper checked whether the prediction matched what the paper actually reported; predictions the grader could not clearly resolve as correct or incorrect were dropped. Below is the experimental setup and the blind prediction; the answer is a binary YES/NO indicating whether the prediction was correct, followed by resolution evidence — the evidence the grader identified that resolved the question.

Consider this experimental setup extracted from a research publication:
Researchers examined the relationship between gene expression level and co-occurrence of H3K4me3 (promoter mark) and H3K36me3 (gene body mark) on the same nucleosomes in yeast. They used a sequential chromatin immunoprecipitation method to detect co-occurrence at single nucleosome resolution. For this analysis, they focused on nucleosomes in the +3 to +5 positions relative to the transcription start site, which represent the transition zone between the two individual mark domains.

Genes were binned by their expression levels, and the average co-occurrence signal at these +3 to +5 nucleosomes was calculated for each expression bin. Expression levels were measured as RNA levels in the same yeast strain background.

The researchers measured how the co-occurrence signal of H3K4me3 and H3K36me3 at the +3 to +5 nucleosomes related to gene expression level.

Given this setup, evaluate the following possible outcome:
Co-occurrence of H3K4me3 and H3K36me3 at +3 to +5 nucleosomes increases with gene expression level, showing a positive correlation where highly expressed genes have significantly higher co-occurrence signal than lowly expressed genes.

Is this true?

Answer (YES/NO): YES